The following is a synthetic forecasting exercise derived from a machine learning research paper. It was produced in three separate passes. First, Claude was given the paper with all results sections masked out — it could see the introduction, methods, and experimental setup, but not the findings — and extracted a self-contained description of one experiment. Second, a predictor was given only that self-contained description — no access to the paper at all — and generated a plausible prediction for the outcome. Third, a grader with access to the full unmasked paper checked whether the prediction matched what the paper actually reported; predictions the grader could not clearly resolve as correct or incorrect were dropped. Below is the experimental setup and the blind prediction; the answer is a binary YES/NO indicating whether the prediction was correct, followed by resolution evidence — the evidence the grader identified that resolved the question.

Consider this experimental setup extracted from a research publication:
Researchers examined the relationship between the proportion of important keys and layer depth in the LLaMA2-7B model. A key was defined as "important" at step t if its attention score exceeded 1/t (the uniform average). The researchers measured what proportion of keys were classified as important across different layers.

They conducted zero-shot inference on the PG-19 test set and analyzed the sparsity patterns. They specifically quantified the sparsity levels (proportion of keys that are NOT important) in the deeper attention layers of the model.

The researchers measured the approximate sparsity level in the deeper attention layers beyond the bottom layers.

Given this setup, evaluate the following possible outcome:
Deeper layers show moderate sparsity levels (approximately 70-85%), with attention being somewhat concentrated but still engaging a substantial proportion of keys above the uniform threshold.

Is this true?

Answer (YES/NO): NO